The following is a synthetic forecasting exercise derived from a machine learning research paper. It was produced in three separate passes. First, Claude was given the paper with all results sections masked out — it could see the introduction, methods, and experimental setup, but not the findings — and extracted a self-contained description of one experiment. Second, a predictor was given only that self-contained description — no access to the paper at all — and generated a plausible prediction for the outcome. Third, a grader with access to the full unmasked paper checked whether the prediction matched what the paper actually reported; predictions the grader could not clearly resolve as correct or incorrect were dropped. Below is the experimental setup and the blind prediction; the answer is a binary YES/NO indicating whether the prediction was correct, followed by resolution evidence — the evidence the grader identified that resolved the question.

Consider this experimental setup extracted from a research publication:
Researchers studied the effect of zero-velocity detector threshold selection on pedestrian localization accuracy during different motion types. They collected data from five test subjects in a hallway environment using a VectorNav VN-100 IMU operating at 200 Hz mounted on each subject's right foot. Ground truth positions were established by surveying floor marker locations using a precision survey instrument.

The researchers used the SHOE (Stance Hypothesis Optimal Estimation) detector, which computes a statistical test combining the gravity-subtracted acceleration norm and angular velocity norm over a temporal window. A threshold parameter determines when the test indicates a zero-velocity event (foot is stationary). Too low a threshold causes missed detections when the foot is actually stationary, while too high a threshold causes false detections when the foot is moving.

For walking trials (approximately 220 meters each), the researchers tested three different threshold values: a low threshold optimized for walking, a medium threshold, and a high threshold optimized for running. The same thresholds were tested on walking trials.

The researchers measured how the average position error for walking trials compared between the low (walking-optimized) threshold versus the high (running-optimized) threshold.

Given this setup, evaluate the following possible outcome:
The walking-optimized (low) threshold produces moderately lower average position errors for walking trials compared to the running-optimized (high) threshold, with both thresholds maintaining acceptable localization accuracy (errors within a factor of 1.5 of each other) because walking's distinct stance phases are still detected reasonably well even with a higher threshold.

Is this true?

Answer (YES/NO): NO